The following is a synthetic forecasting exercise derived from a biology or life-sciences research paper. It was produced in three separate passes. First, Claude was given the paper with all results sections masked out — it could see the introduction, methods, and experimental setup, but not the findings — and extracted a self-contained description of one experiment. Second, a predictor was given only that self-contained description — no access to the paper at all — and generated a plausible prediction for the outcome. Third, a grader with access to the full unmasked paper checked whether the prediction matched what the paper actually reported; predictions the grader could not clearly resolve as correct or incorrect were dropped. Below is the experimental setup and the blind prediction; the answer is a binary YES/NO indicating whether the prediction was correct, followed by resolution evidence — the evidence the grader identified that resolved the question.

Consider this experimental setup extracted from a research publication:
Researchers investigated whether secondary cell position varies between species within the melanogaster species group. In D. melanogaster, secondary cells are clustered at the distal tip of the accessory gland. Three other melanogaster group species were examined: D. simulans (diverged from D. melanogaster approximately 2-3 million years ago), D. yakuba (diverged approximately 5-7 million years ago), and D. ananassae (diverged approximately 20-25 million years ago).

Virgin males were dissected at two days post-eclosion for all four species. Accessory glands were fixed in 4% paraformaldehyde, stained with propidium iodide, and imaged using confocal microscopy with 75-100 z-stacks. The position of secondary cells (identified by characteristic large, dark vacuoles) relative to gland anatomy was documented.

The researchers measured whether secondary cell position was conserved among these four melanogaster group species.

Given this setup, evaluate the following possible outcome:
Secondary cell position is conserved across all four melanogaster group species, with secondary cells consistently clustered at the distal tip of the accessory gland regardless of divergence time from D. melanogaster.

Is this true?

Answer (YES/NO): NO